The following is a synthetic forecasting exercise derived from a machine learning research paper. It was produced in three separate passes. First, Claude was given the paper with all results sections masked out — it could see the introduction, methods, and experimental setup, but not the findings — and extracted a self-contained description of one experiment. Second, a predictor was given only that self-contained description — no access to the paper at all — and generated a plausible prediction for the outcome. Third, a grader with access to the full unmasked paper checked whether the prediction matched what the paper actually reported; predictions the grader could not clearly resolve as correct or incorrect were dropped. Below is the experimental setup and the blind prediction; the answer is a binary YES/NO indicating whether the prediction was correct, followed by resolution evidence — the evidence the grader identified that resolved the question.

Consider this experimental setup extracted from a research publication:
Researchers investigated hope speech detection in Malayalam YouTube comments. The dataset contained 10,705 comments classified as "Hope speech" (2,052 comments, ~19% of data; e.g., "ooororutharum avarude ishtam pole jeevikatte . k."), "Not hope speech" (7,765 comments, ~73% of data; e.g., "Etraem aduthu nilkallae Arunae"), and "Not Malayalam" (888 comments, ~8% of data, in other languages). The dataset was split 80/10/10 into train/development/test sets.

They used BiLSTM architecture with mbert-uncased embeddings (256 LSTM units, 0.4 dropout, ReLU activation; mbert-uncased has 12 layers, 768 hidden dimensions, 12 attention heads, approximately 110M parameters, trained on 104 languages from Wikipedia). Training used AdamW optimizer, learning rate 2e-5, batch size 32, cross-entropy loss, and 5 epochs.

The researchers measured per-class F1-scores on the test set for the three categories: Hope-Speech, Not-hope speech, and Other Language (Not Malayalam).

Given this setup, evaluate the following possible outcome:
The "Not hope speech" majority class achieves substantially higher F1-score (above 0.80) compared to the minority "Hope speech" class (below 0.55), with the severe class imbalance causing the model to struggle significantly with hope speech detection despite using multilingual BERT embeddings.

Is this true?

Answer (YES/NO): NO